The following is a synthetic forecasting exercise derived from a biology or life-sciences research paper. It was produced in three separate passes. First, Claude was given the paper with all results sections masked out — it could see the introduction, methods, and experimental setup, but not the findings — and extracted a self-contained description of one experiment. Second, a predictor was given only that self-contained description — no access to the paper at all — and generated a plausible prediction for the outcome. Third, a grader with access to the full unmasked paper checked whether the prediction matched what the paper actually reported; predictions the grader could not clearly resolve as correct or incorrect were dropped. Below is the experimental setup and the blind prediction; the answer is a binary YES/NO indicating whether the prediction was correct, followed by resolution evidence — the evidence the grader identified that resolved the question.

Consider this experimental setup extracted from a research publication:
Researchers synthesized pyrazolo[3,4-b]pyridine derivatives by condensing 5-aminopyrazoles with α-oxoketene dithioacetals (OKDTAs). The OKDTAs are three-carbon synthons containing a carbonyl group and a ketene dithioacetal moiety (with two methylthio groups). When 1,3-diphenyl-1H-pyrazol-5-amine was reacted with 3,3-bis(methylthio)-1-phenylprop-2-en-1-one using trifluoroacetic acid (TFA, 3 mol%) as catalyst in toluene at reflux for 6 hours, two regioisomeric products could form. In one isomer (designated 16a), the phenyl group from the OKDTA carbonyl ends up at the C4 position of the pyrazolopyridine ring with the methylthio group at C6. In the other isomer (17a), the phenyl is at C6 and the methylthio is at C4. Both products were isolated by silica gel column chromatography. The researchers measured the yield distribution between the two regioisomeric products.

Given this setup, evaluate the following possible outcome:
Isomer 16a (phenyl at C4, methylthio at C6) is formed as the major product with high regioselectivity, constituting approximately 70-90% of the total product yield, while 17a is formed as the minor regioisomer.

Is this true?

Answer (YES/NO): YES